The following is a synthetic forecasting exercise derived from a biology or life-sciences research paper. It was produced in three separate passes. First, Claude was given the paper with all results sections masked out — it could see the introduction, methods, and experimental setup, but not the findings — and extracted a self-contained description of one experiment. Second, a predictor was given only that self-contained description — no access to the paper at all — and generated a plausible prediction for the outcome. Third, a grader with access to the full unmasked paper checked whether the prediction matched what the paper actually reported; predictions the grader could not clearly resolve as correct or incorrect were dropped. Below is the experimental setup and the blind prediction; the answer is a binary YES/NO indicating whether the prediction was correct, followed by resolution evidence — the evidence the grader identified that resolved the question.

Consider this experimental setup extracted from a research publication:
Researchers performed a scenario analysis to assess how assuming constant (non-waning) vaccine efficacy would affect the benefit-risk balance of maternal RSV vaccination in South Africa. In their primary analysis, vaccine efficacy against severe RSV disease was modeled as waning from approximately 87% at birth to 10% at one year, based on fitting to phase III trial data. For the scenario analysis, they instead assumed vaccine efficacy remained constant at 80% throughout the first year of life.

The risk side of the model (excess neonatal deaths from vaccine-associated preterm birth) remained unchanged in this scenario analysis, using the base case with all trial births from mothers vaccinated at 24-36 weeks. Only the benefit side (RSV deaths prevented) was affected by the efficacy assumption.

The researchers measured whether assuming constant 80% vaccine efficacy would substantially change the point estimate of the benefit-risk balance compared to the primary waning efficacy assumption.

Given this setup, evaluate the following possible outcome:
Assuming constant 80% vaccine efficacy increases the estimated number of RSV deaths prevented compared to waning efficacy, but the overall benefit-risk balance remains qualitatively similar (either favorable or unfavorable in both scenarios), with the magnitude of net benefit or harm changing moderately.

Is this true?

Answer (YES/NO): YES